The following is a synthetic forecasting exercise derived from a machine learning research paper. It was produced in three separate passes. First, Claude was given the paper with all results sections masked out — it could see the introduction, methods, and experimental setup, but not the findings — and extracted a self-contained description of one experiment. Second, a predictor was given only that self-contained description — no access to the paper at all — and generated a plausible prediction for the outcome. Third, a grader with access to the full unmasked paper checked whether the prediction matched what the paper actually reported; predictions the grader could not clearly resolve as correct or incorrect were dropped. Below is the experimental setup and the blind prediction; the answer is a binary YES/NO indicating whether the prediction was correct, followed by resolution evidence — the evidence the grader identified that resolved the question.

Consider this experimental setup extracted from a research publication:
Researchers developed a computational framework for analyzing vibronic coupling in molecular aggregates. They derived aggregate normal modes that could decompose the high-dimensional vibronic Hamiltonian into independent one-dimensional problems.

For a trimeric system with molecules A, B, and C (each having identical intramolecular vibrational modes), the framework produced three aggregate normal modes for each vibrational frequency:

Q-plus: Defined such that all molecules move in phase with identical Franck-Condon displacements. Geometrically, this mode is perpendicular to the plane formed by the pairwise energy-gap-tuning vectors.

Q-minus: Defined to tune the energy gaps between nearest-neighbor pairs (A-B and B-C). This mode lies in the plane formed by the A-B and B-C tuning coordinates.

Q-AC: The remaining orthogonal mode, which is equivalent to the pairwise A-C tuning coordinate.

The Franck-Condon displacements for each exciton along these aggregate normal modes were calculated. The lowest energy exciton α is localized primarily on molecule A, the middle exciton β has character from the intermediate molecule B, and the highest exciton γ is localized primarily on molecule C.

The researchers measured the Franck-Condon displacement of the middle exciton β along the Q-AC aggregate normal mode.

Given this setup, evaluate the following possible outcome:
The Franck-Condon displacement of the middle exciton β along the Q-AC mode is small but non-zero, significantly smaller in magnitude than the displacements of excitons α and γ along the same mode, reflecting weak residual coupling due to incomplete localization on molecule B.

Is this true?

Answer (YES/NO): NO